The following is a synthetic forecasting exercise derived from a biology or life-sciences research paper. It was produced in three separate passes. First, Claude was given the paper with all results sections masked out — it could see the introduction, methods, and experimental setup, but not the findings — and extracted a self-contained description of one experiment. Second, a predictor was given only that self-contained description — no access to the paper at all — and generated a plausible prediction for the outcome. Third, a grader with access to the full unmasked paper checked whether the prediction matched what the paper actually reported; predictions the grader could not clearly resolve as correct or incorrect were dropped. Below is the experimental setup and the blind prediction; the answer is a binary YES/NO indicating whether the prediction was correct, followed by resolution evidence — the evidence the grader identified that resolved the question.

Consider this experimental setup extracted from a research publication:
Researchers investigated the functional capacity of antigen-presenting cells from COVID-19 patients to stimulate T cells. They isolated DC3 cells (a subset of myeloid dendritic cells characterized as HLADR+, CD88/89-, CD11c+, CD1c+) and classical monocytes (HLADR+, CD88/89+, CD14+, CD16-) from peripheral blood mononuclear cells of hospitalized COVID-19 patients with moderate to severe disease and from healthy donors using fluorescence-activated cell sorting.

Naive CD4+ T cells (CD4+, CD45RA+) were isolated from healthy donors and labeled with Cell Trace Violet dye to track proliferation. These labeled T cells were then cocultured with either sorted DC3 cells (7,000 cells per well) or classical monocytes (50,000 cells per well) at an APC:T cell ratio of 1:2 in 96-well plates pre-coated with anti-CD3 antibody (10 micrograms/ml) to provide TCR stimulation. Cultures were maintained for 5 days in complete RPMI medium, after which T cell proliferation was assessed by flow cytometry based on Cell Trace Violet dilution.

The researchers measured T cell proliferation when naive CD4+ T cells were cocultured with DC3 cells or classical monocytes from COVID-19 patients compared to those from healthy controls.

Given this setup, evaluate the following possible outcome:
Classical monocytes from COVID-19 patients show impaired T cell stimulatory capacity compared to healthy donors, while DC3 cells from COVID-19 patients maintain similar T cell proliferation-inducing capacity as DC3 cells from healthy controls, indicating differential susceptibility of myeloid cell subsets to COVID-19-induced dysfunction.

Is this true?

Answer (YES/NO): NO